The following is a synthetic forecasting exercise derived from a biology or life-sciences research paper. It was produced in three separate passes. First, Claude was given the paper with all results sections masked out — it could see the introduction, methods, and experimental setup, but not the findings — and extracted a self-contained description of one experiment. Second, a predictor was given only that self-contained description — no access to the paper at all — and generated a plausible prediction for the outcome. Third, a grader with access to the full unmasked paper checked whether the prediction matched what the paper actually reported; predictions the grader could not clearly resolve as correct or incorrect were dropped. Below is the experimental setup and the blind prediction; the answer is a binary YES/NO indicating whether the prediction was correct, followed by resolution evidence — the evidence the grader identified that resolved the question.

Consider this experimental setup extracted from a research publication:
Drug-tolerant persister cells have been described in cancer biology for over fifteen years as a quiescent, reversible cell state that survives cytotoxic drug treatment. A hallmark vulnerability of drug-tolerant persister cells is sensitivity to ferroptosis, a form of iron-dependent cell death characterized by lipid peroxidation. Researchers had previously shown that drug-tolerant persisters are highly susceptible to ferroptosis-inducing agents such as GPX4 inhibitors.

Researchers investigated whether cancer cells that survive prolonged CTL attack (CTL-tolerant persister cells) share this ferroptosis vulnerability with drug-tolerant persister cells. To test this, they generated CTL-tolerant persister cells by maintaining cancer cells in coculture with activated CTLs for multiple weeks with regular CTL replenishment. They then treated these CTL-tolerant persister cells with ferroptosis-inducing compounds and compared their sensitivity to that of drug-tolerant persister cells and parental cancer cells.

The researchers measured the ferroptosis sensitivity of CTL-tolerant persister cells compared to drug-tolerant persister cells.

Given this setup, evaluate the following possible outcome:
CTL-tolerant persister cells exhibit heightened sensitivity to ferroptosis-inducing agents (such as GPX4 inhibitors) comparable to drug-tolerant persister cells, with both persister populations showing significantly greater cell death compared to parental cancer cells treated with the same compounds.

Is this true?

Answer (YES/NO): NO